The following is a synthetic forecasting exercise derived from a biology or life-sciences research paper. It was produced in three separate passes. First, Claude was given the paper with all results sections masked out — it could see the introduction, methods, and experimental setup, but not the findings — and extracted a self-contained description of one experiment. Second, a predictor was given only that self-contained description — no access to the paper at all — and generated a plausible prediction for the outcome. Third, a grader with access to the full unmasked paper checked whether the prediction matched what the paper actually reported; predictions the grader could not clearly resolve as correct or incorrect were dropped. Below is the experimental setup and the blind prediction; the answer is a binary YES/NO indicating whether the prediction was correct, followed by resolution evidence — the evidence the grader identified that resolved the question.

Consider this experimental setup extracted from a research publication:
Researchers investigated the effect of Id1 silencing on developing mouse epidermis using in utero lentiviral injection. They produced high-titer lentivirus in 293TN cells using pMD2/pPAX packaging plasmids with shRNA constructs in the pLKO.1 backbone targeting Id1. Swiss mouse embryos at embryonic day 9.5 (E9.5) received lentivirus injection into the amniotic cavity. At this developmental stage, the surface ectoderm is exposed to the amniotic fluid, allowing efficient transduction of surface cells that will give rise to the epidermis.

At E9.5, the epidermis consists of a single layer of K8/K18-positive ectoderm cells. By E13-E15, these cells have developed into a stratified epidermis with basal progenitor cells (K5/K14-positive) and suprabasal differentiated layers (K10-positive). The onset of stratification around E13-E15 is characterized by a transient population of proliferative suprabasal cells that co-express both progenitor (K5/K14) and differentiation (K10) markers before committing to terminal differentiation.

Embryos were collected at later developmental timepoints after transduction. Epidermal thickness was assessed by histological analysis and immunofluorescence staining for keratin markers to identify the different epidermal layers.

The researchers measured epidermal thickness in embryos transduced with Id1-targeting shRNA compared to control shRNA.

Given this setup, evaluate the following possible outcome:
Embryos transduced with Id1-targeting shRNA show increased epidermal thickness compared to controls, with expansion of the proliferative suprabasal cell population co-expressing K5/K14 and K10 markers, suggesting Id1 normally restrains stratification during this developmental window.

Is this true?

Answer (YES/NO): NO